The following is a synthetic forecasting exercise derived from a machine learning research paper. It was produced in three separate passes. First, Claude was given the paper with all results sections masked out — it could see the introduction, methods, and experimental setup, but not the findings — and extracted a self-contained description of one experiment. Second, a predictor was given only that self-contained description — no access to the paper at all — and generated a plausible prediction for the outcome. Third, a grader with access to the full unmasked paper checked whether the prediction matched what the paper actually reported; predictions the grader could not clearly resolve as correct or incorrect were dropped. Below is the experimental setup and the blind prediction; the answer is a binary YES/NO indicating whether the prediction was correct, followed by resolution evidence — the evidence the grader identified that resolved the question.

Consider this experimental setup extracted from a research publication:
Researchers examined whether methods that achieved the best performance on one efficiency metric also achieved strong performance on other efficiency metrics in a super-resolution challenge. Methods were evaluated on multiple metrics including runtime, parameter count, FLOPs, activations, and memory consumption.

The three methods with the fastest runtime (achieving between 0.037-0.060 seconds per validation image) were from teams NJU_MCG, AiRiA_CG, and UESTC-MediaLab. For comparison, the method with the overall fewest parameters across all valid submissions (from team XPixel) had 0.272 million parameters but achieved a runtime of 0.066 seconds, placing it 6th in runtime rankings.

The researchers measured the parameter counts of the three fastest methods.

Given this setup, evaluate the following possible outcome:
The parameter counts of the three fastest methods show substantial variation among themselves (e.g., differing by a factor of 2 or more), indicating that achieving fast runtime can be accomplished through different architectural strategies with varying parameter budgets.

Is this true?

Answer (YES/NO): NO